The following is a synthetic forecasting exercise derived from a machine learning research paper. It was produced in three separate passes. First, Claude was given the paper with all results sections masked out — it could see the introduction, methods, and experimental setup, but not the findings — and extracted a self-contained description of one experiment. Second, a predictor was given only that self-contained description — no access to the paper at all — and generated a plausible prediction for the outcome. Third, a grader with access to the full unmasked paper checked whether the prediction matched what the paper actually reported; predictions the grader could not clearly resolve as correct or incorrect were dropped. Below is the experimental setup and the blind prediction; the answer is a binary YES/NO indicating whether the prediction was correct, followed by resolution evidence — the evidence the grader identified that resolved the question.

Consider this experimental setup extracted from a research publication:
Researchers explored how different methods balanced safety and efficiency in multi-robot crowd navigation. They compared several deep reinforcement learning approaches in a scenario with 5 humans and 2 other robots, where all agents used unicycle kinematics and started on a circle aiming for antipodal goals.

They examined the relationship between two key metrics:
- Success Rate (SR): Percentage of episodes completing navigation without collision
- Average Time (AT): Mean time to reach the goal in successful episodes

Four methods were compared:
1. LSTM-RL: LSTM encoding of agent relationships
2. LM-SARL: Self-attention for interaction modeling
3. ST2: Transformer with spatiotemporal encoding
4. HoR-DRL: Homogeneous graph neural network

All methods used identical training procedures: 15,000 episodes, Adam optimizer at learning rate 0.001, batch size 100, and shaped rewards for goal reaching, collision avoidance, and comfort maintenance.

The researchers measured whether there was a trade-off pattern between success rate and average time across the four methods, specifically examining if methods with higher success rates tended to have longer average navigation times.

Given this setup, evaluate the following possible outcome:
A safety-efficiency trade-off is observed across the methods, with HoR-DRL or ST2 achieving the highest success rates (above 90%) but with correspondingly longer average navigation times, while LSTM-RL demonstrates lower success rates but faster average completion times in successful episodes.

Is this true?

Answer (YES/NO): NO